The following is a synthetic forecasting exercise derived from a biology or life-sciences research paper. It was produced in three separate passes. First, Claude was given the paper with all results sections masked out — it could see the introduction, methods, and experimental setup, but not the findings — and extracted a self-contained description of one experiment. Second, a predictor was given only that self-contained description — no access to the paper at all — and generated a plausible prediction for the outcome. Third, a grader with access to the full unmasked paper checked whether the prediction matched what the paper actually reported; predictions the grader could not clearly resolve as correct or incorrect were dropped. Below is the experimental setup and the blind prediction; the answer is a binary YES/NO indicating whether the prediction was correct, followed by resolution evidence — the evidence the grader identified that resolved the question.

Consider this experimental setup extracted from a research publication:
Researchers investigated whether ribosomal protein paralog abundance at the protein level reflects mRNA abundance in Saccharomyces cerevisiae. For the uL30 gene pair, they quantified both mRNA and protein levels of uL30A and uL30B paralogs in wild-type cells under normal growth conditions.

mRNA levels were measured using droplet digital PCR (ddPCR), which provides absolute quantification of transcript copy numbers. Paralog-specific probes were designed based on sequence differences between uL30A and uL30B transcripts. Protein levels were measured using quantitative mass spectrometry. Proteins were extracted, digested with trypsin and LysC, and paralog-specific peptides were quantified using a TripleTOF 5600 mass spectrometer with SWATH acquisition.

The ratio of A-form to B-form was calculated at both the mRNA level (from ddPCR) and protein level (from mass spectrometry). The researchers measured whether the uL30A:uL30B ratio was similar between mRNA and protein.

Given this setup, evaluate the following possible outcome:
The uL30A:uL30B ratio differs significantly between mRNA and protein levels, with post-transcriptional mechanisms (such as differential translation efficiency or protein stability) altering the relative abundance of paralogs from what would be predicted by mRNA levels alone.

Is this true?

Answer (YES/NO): YES